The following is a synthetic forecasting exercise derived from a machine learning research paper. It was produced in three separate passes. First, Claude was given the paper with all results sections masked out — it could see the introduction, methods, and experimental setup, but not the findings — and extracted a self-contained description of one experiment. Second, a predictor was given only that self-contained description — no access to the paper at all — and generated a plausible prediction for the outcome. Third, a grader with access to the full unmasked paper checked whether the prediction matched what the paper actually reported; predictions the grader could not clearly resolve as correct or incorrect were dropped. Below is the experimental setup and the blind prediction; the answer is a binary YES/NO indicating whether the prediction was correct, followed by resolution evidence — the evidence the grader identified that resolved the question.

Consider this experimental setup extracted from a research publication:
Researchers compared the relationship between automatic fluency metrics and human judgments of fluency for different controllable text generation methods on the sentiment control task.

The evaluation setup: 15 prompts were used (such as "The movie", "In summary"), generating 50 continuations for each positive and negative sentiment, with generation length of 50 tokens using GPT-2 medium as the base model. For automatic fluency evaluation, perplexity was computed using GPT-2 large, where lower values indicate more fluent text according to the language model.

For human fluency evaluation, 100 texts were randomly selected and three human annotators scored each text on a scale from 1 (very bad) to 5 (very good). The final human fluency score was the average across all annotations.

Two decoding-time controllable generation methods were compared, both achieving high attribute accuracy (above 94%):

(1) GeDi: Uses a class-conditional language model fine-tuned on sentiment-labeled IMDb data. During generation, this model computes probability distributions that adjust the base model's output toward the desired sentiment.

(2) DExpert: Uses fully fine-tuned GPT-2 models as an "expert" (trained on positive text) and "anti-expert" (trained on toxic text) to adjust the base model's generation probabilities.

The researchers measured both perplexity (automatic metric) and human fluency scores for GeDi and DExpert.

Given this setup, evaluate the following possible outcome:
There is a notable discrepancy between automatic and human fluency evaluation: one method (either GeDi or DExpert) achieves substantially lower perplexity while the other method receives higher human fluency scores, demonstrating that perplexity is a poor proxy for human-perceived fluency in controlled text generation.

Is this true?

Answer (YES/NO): NO